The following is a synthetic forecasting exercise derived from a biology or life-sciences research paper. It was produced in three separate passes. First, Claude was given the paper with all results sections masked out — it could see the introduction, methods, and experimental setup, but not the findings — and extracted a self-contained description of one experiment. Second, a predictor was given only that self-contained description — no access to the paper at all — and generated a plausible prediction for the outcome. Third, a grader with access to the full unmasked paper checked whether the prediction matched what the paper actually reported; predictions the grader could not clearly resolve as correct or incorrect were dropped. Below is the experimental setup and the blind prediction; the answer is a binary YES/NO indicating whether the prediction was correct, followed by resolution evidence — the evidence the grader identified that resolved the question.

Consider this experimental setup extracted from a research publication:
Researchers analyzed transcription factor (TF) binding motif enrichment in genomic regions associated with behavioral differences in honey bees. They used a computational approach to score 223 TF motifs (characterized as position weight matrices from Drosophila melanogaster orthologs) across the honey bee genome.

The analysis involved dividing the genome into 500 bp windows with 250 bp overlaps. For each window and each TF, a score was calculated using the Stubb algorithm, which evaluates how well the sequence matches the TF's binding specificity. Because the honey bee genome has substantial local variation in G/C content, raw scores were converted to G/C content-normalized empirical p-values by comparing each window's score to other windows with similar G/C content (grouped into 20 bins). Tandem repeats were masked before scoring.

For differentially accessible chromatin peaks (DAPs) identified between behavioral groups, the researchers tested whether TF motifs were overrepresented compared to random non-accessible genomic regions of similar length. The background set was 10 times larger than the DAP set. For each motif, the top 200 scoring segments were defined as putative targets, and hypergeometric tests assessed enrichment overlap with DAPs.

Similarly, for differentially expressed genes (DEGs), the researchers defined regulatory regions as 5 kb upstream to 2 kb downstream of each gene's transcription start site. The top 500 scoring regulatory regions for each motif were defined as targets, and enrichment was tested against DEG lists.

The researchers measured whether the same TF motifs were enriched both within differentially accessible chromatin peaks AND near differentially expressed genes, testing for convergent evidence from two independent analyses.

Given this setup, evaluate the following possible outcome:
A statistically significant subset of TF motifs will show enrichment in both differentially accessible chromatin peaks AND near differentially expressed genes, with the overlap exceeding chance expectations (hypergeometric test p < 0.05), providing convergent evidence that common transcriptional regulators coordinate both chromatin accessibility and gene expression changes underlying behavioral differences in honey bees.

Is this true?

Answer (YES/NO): NO